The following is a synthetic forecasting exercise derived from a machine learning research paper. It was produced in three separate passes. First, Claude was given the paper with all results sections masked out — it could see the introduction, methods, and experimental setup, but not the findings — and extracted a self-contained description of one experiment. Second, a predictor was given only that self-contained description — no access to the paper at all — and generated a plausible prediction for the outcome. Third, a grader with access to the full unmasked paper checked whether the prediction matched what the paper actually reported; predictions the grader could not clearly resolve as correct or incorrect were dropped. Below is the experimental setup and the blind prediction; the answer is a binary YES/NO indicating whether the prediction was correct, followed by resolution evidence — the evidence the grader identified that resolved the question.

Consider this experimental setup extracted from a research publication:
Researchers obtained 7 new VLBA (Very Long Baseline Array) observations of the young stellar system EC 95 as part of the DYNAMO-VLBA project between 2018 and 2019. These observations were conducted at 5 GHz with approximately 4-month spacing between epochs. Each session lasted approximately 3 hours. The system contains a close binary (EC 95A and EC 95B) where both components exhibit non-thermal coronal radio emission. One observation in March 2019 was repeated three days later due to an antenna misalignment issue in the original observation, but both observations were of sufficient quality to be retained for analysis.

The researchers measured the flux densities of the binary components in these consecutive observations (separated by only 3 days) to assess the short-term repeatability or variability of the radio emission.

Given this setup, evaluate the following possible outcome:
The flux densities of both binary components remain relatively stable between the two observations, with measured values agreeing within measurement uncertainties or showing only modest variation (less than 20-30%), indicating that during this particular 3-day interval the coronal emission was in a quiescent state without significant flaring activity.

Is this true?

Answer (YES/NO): NO